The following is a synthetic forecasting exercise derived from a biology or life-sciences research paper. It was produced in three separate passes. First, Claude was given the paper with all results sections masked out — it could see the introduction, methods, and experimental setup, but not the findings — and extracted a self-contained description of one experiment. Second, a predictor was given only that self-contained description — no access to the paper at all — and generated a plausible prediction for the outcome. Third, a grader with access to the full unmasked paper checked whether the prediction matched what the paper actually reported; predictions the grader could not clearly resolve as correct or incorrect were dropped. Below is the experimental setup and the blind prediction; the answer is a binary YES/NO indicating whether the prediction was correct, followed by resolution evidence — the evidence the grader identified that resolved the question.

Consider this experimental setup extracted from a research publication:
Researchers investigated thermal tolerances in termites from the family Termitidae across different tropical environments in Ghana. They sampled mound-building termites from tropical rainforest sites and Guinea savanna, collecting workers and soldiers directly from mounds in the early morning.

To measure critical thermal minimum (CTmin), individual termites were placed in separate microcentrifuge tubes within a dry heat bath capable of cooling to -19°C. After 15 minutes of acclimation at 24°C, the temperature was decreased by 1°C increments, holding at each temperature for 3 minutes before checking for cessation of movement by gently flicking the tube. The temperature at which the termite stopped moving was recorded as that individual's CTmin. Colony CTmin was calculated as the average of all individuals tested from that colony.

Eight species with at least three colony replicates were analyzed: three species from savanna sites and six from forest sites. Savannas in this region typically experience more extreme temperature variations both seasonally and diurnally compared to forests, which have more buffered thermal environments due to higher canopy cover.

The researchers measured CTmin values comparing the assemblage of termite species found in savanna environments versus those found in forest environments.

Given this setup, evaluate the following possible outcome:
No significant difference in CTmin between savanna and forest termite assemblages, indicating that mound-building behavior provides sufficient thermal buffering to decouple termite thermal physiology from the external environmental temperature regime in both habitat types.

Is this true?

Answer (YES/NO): NO